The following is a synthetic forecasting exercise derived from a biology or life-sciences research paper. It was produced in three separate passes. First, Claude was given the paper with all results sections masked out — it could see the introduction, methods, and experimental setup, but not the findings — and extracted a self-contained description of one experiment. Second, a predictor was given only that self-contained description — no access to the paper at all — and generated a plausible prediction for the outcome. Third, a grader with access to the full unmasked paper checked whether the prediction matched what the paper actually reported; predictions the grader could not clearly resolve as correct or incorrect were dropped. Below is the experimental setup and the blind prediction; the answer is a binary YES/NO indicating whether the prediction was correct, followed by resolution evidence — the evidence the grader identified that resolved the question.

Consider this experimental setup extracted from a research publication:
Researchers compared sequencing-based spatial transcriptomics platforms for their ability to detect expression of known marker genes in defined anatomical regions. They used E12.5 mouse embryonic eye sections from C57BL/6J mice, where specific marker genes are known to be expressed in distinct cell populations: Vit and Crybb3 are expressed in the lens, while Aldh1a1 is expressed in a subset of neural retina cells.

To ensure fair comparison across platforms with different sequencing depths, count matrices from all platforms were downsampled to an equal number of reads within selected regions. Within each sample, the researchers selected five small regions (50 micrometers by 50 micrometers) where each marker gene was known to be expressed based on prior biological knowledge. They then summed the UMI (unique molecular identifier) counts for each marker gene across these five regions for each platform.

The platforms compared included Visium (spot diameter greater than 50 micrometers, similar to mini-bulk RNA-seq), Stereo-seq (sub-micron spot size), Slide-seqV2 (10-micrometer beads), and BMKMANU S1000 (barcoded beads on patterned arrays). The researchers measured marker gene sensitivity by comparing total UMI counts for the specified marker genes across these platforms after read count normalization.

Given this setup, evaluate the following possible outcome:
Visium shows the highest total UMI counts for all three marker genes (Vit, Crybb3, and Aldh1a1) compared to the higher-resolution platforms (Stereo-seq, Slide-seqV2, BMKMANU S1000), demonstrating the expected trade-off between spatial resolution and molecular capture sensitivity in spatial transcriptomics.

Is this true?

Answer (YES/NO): NO